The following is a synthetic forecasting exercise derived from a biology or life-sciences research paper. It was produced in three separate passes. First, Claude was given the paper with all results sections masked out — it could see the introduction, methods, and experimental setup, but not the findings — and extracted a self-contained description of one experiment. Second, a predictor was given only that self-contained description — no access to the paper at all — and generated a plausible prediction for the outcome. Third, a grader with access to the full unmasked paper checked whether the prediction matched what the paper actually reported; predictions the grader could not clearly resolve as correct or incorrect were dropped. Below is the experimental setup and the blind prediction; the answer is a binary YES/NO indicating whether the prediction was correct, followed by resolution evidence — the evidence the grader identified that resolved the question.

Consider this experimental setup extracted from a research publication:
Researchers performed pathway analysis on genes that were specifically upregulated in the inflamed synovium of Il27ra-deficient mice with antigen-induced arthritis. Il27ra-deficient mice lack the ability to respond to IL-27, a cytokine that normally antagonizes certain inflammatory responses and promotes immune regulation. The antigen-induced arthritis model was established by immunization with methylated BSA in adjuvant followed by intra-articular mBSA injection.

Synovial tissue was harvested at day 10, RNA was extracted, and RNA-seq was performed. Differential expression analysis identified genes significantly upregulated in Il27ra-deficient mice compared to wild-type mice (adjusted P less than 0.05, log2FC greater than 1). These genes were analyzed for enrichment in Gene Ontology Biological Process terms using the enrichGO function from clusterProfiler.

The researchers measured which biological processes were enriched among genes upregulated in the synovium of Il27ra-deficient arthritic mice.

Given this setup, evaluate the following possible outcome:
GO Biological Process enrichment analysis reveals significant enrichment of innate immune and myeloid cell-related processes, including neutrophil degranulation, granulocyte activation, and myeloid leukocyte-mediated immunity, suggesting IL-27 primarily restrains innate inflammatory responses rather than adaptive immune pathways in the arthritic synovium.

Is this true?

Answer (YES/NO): NO